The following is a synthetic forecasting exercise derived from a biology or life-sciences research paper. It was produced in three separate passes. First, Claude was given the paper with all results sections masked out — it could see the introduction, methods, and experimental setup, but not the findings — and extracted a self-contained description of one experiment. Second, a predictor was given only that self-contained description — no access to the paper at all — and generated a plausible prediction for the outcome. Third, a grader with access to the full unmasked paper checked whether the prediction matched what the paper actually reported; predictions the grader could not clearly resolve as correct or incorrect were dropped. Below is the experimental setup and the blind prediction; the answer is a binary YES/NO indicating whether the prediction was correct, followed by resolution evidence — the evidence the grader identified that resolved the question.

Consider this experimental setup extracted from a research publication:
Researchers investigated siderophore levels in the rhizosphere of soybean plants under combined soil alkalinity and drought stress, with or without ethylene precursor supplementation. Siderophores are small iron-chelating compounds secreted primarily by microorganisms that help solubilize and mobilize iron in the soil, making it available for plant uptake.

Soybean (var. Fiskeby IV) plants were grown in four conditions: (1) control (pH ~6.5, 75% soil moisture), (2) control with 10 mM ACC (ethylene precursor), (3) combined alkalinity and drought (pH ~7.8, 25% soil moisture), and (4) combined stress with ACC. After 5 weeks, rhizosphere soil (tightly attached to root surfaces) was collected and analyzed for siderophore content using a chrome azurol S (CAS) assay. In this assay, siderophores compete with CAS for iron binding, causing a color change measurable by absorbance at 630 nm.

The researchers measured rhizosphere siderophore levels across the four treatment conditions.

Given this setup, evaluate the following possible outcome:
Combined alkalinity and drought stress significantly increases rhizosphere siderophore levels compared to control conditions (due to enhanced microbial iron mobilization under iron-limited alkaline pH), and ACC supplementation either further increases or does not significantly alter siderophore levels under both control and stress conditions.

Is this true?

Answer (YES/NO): YES